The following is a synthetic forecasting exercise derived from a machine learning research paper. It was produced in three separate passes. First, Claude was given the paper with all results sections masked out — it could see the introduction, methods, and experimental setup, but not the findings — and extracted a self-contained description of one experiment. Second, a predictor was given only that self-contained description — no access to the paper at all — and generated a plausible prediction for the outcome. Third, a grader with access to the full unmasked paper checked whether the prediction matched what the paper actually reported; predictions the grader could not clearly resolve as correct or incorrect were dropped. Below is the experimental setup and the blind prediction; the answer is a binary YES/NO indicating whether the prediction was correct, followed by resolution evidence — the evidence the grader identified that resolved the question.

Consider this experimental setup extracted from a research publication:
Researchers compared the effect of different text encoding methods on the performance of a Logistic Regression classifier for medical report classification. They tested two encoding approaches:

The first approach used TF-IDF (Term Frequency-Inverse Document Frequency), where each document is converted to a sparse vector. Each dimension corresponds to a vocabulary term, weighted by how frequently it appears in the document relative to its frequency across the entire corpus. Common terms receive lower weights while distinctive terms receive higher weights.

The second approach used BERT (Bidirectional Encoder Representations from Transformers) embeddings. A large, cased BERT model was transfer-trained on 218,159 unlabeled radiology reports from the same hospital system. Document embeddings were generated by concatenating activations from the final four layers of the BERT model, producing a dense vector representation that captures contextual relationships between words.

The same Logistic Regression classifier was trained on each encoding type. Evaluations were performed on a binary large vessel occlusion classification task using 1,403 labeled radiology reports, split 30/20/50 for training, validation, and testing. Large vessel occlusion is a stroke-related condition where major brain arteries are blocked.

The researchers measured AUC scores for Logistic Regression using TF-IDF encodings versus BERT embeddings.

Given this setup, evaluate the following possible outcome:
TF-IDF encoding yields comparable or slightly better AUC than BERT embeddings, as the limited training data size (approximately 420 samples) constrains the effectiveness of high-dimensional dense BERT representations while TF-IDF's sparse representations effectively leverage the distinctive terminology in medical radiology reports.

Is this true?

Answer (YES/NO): NO